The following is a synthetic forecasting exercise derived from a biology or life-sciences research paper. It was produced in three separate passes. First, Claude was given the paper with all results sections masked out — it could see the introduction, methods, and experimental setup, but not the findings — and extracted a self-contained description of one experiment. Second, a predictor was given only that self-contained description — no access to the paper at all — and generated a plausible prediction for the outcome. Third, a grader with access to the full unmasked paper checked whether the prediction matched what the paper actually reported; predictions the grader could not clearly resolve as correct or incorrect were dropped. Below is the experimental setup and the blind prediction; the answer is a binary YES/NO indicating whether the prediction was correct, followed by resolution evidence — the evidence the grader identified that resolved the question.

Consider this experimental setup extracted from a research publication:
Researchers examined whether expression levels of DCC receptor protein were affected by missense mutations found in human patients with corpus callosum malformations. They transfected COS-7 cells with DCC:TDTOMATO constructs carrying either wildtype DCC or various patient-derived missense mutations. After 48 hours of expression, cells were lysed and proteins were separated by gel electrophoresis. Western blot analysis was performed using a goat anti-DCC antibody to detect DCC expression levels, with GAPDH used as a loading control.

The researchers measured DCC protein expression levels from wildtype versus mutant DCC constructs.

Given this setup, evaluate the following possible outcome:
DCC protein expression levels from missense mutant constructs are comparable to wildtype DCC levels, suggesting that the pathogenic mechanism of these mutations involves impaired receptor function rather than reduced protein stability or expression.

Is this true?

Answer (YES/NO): YES